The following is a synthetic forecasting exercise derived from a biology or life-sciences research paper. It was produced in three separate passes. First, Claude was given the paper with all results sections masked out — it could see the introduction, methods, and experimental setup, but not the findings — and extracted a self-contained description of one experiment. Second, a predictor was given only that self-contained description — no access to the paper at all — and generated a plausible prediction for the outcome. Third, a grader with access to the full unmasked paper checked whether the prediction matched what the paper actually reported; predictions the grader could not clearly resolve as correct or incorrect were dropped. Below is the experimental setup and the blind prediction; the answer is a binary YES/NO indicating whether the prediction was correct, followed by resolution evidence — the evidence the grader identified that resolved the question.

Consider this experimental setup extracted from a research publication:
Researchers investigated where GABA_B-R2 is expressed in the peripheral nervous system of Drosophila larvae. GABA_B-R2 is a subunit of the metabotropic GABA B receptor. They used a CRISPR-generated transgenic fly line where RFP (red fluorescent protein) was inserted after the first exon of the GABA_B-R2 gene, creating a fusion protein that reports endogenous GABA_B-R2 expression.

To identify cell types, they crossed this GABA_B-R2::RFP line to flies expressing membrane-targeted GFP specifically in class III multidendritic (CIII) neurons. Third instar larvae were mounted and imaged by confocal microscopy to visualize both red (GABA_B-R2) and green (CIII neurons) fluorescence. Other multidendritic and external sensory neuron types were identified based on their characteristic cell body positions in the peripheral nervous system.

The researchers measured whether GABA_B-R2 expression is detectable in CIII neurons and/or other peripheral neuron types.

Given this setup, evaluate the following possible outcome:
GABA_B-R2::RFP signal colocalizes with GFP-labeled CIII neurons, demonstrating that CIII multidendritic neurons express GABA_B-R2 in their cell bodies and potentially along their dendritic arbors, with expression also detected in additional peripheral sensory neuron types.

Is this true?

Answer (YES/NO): YES